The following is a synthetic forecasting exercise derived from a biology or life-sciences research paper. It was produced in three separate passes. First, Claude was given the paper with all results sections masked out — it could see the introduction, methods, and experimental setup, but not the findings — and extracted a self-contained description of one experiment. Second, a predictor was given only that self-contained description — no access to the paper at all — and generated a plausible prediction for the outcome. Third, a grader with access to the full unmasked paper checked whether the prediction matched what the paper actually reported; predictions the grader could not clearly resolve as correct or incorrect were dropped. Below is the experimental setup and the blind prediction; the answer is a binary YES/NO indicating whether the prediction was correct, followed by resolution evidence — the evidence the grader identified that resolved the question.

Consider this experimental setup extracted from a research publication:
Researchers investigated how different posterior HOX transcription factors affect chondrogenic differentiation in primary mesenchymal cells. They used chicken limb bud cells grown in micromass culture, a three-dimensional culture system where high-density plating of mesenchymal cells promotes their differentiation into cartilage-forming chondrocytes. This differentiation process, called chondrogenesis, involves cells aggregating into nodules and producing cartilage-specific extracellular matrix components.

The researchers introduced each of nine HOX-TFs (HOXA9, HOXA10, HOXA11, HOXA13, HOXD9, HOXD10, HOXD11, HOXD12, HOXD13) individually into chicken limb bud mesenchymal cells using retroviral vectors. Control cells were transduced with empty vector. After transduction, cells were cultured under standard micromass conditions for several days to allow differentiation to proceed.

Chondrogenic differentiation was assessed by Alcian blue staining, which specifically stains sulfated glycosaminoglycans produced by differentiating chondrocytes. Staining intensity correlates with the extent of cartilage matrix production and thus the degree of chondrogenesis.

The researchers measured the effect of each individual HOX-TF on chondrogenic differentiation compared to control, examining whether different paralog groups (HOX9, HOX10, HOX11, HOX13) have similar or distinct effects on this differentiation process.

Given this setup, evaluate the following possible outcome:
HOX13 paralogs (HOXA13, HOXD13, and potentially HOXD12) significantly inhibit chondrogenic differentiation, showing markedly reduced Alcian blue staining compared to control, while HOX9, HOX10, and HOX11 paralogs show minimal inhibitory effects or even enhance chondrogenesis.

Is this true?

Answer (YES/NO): NO